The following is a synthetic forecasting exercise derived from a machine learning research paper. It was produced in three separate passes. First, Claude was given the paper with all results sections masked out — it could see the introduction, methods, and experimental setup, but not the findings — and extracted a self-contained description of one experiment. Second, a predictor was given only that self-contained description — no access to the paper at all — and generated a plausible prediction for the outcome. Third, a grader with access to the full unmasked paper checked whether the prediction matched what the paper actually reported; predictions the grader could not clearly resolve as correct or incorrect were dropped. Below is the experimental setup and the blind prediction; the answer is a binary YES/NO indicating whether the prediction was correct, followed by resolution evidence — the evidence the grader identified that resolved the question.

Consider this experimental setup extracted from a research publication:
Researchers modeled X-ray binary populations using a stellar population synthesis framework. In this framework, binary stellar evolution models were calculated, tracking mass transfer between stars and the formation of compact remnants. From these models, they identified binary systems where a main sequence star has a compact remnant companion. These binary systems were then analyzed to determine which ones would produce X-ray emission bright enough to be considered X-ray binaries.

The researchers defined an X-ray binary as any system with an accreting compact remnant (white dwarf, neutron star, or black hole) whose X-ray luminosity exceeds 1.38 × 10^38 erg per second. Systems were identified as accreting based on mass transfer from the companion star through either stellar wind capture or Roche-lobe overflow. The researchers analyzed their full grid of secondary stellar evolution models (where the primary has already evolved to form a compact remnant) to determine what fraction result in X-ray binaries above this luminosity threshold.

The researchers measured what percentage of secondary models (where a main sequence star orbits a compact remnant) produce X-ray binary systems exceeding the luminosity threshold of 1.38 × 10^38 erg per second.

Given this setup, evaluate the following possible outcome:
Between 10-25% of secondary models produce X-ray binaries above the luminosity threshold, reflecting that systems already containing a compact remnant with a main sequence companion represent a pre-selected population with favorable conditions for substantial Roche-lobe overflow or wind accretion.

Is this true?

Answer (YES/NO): YES